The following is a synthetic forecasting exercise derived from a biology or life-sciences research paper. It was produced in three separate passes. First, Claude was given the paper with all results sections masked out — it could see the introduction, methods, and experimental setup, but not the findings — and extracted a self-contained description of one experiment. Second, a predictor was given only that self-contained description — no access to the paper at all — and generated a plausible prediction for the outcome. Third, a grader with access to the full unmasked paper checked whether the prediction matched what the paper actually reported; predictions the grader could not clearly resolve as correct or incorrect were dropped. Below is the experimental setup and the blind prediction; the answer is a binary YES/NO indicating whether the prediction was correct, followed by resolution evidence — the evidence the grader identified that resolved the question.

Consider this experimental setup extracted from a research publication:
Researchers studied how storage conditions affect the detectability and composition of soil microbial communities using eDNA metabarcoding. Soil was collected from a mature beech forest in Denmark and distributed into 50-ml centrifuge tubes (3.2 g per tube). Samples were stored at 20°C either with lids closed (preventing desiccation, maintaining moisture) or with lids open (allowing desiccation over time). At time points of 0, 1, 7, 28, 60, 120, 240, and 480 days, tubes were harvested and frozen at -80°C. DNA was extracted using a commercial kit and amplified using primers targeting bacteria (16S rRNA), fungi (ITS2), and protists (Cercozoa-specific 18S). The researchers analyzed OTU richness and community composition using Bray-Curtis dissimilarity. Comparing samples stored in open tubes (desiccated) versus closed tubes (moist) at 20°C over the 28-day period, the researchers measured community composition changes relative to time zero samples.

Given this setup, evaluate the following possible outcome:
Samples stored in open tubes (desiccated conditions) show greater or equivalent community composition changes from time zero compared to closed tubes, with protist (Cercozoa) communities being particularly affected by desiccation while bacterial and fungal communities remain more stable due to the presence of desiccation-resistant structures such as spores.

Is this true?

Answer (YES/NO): NO